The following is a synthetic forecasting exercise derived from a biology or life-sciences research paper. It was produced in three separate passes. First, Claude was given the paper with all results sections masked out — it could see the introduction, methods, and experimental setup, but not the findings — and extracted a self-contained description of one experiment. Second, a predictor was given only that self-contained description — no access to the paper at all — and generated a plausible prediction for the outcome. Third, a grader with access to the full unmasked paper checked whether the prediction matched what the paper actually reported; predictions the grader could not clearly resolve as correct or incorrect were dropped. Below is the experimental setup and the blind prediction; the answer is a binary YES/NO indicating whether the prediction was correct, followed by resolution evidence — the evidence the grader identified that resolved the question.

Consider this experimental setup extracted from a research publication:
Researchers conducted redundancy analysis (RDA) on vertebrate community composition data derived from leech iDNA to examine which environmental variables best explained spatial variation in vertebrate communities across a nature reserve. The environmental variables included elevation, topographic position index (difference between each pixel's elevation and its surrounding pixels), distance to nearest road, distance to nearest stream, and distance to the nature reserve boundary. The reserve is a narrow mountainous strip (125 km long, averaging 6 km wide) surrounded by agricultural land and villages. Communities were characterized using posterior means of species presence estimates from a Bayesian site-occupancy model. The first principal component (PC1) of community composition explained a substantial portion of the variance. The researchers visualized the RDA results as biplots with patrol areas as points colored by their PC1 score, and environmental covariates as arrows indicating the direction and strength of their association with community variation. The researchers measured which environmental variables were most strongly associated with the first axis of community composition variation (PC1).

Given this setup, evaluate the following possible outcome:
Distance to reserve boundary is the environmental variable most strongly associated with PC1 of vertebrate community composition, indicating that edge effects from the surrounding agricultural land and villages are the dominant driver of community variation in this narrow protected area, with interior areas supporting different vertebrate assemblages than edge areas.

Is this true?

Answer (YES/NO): NO